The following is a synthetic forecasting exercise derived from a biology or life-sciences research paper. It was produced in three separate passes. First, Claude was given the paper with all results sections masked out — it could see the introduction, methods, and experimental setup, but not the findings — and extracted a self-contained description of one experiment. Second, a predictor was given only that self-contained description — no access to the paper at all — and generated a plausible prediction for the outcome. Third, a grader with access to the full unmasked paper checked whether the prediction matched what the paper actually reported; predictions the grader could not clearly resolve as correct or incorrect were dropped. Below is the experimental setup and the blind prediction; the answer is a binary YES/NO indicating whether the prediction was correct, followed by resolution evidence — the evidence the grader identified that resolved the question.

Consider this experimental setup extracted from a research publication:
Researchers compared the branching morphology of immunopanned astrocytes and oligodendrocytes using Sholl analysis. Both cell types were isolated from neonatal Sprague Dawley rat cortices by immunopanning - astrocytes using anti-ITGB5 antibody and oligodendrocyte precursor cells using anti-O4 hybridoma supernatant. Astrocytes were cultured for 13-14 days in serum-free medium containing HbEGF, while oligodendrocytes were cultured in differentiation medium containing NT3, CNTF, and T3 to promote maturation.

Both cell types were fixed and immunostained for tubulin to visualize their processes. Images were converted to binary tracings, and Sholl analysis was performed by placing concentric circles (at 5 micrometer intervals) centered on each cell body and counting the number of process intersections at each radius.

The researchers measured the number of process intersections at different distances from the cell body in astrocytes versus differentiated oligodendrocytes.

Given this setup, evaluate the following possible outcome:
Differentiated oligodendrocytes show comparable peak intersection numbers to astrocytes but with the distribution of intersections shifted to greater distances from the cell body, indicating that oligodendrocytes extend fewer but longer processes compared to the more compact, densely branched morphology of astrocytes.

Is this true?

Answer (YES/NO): NO